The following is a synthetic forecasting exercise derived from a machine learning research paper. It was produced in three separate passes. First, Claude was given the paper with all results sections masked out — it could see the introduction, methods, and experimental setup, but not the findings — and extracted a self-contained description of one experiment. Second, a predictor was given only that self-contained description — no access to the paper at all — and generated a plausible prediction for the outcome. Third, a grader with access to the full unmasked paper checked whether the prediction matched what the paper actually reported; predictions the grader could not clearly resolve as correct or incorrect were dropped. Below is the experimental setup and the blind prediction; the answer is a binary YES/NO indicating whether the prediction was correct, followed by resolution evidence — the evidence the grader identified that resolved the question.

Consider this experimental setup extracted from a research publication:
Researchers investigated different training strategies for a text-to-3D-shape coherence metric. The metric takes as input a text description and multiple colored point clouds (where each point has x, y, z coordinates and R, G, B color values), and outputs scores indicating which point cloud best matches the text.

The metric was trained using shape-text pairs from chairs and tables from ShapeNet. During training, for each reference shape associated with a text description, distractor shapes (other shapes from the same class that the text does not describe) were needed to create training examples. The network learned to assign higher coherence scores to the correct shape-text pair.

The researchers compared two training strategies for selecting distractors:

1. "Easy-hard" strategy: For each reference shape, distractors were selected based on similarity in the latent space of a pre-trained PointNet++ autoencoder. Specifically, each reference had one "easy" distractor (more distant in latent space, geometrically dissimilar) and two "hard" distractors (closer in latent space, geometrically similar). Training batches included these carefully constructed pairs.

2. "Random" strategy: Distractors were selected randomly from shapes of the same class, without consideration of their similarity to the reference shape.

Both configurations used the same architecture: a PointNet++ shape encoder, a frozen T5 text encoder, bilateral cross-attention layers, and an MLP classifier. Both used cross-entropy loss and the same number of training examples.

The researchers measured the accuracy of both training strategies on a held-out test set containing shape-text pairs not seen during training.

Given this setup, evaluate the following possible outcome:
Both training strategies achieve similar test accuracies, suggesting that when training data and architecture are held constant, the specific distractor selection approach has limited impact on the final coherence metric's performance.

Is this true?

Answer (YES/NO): NO